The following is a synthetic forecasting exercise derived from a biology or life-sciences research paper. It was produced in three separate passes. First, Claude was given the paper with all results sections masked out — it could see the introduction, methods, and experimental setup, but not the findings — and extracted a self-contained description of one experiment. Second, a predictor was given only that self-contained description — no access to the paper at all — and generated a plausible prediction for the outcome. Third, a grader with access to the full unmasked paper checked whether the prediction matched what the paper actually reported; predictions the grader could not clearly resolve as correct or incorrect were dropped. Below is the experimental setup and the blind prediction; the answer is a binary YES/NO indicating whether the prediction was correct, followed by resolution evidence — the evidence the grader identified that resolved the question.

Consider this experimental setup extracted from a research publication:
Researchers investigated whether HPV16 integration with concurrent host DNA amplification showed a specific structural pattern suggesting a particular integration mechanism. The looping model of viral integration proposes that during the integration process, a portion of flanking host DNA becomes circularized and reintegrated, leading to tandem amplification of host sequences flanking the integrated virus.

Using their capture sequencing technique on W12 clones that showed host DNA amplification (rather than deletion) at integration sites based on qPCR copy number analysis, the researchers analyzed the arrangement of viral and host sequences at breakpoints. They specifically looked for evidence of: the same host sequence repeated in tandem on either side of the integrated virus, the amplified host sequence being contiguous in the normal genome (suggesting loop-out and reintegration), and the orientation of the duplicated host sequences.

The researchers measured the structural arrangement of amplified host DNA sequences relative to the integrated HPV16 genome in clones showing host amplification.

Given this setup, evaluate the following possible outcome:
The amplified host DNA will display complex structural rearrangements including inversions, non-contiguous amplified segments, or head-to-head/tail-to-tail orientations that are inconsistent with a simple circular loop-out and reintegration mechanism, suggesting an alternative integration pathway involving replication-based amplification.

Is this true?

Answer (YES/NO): NO